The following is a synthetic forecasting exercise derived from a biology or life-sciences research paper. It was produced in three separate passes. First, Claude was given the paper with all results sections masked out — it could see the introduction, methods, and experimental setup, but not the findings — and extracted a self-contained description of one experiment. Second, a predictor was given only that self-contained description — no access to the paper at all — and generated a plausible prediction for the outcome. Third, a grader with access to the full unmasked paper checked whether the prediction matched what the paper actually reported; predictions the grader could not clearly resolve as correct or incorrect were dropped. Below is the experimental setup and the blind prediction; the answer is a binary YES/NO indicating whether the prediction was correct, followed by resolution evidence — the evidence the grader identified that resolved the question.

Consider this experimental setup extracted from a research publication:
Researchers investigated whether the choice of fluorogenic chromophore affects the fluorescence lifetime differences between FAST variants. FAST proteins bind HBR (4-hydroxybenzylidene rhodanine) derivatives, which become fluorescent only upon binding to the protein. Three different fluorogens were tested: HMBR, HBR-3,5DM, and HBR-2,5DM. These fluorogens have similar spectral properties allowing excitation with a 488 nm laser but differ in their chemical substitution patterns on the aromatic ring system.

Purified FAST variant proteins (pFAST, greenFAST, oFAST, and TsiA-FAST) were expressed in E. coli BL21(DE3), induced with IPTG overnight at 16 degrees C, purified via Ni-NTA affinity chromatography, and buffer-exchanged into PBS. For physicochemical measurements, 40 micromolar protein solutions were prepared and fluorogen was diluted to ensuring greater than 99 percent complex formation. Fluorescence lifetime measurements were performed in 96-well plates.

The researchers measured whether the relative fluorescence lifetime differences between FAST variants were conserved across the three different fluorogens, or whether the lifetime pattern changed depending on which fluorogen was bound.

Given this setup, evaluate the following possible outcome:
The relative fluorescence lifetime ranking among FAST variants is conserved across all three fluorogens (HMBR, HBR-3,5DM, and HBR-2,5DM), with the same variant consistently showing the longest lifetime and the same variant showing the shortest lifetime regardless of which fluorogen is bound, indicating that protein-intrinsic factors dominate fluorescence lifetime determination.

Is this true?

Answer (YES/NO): YES